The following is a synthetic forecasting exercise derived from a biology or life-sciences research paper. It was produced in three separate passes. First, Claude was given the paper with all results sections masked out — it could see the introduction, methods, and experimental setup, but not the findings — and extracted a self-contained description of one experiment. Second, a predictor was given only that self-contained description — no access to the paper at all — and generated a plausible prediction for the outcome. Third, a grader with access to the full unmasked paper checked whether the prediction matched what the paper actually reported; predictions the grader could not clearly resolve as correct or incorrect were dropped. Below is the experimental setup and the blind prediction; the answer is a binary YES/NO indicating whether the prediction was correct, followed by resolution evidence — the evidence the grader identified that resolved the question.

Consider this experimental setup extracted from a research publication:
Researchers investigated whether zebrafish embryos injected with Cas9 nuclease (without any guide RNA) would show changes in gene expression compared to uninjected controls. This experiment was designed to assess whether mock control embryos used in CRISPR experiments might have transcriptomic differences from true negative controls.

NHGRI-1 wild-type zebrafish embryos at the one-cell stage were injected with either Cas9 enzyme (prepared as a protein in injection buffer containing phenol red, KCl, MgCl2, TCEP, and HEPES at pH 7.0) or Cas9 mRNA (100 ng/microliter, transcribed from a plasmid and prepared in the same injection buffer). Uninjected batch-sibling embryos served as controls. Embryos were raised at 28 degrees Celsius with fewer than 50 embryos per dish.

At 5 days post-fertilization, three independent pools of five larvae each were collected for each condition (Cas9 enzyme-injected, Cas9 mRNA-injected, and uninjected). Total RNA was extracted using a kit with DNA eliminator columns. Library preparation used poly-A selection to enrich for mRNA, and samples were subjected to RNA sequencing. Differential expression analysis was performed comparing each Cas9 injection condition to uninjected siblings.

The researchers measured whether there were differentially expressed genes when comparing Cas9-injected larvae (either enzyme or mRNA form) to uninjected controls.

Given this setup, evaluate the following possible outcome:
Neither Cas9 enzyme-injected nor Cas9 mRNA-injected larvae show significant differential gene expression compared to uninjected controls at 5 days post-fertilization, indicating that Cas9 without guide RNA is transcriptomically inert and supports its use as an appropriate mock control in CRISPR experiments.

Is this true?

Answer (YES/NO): NO